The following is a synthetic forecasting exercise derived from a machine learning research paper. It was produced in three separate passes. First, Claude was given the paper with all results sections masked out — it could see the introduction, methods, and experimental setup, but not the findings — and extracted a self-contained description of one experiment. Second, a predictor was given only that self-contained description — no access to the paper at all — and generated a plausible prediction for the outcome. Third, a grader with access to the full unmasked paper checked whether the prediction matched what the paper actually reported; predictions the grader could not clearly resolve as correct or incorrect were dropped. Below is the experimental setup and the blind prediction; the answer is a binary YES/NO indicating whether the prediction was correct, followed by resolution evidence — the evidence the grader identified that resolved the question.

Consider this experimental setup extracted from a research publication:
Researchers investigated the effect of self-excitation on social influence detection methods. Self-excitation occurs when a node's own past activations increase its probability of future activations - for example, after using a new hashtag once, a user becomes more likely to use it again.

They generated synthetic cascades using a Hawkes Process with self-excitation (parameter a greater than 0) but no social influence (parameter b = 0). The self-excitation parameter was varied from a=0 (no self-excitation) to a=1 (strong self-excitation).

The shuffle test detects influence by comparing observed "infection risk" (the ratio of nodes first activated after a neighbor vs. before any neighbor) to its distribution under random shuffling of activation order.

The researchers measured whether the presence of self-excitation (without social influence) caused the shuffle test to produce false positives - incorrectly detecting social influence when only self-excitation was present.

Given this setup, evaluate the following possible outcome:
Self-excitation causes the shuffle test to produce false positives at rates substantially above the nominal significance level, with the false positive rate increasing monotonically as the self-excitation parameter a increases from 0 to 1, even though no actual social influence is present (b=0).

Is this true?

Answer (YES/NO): NO